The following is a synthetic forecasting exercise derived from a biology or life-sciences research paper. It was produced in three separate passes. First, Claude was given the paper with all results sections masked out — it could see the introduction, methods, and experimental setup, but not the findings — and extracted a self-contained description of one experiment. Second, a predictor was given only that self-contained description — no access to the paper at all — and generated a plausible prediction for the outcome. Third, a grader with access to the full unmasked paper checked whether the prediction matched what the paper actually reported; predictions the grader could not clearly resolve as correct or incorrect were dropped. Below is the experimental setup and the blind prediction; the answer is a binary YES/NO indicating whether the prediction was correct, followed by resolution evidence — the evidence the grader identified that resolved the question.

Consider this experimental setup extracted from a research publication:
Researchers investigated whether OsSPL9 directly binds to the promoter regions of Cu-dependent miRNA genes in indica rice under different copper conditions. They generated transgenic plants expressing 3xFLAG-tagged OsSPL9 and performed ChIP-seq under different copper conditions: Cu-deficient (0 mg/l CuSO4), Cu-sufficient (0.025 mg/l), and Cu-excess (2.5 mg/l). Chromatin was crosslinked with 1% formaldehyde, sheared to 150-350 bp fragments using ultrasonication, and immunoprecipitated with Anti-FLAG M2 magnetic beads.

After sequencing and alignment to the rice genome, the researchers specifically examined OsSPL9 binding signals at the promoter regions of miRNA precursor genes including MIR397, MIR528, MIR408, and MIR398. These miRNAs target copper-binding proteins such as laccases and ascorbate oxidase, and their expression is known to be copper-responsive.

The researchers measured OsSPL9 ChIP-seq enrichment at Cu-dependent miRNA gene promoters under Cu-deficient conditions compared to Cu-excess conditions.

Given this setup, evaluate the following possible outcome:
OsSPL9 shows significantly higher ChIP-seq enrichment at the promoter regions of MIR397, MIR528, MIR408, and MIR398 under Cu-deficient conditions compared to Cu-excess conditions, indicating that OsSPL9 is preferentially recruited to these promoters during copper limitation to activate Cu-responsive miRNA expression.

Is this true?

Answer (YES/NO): NO